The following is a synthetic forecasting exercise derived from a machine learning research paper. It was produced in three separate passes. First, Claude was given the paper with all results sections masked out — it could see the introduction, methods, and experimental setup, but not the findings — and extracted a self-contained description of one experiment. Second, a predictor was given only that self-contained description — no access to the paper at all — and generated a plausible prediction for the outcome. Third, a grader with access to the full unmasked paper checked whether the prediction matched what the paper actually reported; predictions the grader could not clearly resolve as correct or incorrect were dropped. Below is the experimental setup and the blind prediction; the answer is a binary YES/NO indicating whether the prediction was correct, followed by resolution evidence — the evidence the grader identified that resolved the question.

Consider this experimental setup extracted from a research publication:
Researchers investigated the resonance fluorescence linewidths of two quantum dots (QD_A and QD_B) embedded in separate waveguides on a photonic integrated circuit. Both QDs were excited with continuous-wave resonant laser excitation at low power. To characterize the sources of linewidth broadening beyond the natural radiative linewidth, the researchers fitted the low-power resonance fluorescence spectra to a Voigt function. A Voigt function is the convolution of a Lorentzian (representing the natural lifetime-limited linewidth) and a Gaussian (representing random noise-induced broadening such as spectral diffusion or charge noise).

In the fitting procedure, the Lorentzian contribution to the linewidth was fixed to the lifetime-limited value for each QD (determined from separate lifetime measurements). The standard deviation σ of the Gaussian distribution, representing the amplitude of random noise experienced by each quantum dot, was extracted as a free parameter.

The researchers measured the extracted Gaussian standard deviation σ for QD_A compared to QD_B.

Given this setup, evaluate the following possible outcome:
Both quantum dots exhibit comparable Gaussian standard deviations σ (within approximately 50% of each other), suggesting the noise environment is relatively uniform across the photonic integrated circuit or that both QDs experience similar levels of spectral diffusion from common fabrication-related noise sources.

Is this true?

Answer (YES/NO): NO